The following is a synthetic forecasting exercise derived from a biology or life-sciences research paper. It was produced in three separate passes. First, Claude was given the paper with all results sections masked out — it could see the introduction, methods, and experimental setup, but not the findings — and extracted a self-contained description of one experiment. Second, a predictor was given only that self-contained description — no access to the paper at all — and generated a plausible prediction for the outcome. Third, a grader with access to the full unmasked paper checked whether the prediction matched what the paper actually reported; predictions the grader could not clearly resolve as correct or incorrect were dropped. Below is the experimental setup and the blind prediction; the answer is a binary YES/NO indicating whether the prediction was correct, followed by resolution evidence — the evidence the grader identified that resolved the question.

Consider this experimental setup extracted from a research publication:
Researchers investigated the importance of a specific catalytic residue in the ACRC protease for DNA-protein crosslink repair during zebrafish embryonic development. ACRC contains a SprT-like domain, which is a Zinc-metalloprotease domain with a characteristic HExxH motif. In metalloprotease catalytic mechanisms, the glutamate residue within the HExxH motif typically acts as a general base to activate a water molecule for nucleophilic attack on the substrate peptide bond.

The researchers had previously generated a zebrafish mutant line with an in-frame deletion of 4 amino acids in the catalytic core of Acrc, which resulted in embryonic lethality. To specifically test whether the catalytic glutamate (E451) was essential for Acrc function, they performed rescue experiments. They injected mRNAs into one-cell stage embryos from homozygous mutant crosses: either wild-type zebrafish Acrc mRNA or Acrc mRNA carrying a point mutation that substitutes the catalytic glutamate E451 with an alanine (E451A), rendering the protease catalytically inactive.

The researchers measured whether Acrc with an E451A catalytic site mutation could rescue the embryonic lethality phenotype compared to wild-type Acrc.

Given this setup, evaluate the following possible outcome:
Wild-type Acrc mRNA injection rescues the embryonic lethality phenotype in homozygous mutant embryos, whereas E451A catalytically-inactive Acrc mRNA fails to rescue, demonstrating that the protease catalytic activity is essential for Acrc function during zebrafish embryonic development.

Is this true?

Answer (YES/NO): YES